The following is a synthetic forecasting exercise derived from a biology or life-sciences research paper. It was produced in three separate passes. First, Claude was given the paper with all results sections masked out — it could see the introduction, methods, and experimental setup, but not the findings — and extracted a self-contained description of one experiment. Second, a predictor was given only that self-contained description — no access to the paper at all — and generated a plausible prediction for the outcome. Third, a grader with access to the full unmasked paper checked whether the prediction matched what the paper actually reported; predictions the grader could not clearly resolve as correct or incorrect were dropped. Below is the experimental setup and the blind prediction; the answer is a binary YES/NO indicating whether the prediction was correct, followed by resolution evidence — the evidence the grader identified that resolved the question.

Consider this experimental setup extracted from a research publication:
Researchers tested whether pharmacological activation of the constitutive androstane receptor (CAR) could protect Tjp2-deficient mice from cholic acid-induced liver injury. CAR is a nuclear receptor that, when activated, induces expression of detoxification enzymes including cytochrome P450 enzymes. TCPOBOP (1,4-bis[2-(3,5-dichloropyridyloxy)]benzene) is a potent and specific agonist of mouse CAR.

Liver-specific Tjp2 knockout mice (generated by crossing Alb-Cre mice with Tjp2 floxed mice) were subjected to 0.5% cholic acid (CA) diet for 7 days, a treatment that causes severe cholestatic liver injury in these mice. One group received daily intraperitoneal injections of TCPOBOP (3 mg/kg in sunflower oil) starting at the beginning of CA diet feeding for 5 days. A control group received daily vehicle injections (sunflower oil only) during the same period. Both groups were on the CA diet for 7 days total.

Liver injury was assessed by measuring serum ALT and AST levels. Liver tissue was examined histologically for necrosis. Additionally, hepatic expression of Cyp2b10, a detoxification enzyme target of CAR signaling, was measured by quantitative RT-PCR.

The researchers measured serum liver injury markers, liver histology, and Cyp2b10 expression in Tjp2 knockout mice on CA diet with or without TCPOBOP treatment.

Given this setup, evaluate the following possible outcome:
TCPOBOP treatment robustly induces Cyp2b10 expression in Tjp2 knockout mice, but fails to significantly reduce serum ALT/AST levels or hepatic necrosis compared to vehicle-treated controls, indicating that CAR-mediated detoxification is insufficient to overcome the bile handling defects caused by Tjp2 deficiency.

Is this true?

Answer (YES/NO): NO